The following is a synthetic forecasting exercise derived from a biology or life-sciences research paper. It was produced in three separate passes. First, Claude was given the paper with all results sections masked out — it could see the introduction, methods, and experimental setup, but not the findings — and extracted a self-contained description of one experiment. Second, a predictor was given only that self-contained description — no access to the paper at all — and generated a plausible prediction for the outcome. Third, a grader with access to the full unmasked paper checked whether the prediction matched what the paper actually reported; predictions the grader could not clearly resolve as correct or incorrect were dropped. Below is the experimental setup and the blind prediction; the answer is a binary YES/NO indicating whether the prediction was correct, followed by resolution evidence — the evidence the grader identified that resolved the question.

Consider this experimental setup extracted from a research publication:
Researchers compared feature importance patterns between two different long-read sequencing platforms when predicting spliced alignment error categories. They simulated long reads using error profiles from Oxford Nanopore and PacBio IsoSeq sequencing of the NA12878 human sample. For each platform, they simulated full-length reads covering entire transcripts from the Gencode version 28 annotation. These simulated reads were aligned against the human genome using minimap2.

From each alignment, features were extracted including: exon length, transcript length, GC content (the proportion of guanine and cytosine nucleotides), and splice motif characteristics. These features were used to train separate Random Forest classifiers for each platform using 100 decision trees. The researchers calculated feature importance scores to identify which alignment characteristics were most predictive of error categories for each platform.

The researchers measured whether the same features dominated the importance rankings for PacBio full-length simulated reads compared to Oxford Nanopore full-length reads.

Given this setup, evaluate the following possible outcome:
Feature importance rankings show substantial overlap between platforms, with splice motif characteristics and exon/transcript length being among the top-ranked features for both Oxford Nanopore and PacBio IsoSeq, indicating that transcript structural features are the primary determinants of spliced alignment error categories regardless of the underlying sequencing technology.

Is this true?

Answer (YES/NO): NO